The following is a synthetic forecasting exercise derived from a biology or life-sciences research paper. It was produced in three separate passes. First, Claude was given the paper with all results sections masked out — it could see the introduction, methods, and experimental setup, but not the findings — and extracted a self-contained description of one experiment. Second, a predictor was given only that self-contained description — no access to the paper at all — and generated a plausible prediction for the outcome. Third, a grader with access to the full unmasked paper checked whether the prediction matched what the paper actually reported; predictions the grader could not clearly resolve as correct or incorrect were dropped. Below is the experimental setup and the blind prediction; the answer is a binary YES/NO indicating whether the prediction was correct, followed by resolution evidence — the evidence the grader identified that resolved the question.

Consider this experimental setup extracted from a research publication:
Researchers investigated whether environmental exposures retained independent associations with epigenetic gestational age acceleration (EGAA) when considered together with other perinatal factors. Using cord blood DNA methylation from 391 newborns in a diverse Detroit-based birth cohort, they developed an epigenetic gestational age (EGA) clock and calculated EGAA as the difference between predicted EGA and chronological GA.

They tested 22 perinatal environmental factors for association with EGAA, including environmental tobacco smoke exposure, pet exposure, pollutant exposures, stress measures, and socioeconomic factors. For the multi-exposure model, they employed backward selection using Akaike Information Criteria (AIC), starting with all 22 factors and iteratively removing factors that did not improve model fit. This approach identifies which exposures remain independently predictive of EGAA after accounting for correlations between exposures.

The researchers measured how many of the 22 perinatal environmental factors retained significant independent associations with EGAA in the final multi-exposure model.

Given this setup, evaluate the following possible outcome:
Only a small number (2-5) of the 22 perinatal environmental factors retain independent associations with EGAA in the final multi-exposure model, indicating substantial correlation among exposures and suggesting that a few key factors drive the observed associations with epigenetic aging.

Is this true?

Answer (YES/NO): YES